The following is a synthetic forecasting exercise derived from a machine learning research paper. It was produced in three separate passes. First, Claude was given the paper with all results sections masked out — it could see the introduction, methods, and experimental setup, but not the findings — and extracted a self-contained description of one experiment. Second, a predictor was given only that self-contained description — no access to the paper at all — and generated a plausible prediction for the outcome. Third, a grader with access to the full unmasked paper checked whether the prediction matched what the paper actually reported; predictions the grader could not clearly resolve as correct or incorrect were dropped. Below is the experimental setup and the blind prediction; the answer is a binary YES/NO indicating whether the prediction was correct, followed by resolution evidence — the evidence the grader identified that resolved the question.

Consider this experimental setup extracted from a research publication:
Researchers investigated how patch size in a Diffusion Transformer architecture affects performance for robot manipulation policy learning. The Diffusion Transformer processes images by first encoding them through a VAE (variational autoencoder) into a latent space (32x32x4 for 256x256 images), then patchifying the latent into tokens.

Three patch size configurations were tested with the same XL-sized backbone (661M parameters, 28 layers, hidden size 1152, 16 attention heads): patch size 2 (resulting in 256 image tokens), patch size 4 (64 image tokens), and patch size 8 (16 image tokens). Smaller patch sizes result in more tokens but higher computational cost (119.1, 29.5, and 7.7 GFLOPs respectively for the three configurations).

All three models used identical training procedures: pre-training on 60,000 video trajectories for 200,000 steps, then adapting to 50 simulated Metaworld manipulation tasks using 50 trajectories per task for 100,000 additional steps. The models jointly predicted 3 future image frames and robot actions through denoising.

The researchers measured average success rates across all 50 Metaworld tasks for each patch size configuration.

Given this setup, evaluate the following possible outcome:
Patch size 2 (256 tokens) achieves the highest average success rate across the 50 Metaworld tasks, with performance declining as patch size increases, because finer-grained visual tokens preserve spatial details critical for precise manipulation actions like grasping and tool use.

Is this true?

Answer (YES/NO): YES